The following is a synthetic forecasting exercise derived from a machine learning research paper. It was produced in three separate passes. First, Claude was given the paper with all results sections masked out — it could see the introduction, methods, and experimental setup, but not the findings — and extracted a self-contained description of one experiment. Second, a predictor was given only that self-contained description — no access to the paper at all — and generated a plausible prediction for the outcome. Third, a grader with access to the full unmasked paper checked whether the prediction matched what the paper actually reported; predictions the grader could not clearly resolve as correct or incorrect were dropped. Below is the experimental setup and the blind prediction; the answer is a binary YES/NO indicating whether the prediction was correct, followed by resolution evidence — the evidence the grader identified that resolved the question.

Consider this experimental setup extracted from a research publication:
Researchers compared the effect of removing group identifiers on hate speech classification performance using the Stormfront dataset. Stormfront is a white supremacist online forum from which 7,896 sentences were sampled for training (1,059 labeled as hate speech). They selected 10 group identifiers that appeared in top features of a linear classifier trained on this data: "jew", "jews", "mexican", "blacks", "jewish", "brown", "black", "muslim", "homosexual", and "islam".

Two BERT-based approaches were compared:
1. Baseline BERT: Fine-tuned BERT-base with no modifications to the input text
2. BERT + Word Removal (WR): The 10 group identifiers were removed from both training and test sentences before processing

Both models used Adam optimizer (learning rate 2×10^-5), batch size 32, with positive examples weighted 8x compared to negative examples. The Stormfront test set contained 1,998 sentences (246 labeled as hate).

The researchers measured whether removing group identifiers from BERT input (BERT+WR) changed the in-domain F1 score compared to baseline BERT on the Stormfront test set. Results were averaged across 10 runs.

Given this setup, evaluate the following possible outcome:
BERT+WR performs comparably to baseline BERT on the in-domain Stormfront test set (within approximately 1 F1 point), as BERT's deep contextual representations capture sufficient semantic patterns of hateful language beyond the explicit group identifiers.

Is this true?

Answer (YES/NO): YES